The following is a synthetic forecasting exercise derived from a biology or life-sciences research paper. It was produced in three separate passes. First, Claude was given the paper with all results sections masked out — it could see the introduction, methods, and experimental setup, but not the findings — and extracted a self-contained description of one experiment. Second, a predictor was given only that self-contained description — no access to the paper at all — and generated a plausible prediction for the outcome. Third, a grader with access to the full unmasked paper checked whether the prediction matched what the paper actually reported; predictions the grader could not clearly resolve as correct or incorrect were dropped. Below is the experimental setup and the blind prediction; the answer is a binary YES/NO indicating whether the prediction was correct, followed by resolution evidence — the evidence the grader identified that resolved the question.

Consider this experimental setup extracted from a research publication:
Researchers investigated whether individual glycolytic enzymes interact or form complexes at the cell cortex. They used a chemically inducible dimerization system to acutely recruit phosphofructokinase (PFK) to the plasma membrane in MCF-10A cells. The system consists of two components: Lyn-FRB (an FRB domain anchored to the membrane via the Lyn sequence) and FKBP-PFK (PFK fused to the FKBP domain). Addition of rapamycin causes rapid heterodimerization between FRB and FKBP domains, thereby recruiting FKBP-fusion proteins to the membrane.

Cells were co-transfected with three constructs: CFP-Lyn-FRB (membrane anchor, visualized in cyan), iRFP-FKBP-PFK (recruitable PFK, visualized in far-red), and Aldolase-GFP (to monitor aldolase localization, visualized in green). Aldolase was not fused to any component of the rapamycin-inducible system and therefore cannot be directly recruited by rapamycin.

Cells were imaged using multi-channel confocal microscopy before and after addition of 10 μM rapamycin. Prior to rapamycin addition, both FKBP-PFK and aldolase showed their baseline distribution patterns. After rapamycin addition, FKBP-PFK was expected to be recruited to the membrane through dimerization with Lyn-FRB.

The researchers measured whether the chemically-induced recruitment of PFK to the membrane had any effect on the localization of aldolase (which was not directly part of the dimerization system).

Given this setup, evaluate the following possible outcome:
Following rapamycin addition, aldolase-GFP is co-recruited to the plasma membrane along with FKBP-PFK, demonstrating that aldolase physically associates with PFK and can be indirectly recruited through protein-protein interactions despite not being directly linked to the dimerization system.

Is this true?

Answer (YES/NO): YES